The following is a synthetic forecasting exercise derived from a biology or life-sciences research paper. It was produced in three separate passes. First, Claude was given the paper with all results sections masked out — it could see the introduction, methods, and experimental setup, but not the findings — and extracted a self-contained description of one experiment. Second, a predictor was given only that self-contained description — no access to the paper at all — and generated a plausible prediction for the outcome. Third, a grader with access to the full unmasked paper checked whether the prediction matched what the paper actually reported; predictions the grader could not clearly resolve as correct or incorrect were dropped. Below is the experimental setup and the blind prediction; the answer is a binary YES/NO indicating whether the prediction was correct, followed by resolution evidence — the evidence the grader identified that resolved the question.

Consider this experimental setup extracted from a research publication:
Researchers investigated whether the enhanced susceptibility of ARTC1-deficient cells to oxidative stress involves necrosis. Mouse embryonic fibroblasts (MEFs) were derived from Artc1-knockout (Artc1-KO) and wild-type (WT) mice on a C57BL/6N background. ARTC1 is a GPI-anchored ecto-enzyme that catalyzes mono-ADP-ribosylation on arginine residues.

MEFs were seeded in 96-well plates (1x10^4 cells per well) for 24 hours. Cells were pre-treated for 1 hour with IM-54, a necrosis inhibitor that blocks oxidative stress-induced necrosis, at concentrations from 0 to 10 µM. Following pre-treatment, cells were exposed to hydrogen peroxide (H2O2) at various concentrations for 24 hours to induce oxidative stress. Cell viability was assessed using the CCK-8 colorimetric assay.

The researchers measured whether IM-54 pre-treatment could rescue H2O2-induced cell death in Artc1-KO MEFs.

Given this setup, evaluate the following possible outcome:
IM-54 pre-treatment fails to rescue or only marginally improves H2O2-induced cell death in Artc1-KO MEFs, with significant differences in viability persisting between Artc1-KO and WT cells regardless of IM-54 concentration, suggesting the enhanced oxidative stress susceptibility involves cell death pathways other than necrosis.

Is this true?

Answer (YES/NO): YES